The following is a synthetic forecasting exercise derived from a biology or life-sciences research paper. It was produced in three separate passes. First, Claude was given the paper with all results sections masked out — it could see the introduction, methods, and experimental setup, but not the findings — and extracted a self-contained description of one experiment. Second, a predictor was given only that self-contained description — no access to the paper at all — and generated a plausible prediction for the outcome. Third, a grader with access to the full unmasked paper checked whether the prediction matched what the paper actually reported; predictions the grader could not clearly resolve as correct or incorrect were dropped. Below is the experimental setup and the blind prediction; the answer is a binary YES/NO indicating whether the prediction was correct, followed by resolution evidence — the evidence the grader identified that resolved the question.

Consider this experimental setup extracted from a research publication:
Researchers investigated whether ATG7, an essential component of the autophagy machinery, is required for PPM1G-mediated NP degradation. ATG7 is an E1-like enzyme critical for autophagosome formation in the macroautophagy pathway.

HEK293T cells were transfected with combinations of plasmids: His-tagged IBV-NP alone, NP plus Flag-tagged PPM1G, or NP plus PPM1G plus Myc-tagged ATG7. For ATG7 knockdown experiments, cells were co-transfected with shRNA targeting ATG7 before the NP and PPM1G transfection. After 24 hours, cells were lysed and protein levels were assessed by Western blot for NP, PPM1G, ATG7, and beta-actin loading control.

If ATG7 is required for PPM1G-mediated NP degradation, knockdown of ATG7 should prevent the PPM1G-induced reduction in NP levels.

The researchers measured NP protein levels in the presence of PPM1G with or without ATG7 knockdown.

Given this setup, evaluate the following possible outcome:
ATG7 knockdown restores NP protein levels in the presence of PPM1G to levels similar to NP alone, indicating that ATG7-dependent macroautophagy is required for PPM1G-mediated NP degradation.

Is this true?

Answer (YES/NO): YES